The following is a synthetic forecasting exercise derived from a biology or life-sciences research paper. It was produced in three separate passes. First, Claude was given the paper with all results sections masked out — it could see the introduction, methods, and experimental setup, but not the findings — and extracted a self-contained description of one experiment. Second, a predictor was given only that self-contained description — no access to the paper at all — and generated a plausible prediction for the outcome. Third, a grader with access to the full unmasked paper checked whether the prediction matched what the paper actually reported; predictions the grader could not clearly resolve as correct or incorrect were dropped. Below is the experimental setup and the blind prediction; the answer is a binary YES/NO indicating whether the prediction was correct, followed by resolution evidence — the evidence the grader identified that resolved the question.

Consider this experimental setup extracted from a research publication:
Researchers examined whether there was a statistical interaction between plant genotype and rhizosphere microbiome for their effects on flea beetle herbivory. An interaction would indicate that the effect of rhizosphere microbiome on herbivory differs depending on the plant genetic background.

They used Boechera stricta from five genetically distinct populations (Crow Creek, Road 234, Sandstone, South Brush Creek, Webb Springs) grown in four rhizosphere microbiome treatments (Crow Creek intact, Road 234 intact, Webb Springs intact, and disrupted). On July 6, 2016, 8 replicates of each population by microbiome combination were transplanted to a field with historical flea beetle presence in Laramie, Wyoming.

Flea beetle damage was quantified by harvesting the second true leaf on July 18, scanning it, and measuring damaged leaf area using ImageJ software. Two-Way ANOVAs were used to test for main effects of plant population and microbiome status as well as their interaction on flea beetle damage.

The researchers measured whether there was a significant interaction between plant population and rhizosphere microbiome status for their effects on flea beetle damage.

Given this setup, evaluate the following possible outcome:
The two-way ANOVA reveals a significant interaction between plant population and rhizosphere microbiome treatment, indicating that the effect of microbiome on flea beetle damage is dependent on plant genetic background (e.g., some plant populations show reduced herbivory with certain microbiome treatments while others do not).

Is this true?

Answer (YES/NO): NO